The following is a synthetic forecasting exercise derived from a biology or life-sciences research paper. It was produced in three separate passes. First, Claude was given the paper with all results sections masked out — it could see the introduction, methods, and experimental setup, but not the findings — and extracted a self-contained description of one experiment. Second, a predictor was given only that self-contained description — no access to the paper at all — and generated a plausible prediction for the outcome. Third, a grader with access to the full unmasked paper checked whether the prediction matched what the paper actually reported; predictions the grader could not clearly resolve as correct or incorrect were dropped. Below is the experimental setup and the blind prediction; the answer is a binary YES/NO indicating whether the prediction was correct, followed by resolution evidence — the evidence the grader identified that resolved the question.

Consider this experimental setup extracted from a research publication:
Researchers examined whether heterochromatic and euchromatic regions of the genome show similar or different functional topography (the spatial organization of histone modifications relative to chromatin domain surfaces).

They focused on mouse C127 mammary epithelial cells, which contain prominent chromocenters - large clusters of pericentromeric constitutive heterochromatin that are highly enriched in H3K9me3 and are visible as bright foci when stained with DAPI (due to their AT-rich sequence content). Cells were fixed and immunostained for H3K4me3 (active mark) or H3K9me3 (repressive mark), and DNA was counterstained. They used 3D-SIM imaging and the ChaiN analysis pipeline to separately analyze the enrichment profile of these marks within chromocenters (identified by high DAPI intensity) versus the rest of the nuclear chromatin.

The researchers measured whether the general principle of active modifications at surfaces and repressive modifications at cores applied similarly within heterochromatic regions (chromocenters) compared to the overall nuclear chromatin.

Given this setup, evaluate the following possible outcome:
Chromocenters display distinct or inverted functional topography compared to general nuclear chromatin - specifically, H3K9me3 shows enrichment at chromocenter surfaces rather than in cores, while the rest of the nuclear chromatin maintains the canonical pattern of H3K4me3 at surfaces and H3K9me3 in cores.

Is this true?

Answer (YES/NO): NO